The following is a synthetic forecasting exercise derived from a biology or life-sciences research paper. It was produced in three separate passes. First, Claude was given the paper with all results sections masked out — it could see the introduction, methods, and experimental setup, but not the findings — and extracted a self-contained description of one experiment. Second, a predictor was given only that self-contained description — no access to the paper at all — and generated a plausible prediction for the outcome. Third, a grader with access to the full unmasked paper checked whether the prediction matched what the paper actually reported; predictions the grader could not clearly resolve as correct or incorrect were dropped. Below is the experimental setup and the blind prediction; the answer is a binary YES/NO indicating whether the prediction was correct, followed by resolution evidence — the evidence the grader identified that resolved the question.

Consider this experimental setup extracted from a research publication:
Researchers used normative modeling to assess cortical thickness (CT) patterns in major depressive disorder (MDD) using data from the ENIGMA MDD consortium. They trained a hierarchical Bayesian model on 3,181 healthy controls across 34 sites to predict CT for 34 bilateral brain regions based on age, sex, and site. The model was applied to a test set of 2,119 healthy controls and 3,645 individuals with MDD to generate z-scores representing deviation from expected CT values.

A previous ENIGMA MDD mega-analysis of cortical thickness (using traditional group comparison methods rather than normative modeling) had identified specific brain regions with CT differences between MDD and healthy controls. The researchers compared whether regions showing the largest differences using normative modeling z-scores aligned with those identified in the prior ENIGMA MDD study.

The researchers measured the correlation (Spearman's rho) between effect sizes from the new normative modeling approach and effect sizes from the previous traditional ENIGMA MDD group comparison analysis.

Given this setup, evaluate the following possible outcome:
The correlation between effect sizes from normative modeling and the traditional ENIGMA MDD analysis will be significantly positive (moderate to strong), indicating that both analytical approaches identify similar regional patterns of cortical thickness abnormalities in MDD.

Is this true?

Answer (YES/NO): YES